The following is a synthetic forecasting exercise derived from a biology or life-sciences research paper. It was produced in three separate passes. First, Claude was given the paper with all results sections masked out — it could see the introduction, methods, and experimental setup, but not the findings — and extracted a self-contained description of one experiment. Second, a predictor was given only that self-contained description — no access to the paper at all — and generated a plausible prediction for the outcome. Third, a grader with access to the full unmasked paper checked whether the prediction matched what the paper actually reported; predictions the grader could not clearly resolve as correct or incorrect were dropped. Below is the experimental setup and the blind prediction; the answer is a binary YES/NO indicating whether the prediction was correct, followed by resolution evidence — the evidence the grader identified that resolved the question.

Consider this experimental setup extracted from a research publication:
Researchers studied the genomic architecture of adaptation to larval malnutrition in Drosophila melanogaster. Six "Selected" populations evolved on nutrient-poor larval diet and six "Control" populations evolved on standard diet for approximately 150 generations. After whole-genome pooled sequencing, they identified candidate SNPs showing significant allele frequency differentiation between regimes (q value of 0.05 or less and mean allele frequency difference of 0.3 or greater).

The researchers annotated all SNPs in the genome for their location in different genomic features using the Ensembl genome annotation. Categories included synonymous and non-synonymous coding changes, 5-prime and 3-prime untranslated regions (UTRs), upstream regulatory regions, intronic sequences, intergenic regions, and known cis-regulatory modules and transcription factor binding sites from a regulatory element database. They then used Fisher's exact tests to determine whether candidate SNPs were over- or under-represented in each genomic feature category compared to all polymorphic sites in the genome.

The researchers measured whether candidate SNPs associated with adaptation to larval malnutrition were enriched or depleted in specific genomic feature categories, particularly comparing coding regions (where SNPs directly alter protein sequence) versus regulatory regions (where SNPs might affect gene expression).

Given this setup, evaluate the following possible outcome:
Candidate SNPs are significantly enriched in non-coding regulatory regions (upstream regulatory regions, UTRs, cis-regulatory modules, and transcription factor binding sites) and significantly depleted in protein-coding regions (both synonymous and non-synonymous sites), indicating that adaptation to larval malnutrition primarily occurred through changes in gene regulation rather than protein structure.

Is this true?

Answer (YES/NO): NO